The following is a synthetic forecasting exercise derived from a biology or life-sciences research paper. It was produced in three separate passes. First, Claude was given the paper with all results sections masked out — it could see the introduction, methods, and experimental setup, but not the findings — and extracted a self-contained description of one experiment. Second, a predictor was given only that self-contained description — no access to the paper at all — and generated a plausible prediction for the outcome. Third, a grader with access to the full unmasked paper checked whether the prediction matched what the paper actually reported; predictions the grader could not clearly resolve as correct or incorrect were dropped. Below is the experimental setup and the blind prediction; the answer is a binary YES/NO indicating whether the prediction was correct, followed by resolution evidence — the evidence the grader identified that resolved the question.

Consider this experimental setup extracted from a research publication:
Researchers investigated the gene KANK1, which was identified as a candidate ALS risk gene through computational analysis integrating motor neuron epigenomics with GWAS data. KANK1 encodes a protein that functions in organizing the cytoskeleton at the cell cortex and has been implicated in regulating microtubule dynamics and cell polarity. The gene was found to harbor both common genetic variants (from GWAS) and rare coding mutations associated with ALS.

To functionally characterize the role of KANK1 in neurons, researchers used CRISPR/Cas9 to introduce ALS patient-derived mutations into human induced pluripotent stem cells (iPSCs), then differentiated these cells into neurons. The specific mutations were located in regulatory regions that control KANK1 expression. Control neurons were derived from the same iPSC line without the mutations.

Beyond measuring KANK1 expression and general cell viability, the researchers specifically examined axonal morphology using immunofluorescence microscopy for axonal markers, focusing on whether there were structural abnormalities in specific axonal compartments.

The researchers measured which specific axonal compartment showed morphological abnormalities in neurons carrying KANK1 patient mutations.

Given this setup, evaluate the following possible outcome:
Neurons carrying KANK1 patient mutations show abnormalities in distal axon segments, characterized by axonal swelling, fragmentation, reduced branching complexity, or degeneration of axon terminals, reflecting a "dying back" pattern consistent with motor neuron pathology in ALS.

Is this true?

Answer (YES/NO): NO